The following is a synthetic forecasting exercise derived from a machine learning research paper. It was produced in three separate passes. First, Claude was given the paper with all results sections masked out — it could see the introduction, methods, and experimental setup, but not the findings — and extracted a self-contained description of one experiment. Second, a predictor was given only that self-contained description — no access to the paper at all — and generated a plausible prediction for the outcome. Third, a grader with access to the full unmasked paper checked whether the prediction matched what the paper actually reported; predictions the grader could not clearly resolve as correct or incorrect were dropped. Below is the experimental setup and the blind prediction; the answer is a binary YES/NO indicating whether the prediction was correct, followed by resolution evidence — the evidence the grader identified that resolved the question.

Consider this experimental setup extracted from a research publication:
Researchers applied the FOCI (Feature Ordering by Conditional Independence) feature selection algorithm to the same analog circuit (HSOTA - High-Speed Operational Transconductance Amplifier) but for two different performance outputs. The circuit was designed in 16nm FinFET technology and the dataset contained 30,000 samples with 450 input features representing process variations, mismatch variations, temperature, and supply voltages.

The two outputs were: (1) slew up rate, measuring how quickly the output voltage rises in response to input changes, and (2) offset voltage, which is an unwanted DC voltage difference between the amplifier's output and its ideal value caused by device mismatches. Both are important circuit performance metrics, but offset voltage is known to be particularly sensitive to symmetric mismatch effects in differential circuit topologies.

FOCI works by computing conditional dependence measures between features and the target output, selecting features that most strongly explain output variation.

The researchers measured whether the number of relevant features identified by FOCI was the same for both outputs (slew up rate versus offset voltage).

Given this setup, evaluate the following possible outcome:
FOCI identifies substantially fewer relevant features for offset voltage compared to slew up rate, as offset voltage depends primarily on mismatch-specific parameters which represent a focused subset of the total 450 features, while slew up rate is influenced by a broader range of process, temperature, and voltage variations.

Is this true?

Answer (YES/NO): NO